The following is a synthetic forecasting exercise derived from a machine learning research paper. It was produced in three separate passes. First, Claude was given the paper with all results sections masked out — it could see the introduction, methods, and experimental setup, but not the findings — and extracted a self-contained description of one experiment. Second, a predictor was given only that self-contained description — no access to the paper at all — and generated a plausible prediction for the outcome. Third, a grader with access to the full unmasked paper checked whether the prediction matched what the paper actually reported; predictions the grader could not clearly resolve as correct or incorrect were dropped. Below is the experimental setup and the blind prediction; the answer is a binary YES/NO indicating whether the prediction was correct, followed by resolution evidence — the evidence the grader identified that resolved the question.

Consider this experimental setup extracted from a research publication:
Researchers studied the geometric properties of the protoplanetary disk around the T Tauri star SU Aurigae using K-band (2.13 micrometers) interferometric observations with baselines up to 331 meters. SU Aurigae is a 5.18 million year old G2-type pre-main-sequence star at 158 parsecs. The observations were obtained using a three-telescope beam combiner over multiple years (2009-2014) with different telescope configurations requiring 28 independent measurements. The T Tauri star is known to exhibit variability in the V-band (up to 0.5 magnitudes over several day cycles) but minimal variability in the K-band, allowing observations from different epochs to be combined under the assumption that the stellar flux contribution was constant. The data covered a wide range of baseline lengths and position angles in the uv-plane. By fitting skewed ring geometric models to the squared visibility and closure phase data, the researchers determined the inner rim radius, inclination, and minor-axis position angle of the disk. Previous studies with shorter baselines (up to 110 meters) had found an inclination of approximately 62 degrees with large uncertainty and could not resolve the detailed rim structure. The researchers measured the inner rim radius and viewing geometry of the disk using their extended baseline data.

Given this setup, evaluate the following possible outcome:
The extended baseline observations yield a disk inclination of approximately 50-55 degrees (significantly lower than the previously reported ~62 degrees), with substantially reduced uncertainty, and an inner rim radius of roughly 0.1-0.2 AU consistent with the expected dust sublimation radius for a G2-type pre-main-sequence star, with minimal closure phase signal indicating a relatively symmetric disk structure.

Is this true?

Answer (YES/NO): NO